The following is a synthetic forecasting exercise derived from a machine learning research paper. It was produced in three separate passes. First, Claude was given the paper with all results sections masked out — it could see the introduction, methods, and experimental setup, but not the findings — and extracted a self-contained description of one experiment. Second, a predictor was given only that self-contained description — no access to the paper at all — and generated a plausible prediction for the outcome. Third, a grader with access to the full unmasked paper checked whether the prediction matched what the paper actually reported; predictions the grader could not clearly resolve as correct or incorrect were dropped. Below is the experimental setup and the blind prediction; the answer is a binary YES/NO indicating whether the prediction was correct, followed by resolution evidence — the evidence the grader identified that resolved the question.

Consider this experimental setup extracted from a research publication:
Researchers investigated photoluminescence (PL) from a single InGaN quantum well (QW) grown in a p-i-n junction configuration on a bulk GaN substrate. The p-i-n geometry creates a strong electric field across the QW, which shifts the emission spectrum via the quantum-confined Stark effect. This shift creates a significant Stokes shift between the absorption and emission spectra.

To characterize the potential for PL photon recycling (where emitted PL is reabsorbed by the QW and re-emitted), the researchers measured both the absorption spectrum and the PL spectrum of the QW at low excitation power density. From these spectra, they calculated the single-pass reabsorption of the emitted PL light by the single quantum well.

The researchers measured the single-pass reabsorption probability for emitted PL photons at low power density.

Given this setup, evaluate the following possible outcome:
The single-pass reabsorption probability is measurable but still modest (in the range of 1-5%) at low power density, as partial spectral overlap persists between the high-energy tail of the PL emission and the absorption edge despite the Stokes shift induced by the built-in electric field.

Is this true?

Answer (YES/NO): NO